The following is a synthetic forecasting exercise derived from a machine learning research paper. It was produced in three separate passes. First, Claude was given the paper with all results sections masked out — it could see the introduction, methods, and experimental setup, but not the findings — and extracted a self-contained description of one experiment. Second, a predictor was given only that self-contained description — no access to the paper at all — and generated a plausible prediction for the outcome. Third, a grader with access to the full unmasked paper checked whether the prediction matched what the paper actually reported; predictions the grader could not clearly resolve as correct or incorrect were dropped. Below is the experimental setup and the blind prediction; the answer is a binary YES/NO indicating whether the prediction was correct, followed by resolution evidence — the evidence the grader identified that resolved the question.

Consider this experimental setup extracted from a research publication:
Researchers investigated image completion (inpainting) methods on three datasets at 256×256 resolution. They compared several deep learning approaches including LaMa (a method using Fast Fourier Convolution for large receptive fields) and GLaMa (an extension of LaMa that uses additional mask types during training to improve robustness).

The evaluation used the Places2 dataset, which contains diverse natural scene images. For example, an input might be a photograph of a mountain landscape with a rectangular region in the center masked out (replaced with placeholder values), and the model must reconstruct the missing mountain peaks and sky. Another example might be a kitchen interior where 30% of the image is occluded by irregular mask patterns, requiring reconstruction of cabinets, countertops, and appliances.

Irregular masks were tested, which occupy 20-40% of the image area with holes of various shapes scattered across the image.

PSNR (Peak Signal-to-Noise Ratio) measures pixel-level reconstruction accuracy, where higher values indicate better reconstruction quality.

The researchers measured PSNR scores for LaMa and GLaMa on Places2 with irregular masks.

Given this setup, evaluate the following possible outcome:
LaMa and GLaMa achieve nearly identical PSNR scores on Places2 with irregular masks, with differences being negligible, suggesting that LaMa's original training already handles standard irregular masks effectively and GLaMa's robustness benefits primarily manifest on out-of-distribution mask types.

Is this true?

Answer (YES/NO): NO